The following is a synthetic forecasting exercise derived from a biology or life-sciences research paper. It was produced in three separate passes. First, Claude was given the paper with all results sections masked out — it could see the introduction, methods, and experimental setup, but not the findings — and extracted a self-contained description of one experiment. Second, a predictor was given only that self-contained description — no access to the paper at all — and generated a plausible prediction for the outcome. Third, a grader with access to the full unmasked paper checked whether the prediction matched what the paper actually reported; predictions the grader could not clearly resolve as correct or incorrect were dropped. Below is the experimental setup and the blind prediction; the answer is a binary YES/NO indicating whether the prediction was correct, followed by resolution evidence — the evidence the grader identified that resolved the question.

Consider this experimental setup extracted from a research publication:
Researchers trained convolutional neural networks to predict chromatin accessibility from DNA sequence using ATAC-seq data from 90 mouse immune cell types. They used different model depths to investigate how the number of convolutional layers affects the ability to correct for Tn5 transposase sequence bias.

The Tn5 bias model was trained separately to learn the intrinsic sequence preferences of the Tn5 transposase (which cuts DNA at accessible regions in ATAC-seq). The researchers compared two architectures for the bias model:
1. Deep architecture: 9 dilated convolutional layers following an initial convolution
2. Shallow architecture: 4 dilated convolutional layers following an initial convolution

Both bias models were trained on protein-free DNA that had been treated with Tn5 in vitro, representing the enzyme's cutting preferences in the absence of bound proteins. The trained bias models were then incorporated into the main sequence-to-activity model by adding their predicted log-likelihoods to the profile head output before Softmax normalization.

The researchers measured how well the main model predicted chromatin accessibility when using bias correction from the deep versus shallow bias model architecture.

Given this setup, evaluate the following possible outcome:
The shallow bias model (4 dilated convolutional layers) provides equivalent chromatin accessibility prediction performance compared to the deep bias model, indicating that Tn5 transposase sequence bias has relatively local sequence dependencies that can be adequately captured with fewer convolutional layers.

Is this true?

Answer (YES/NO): YES